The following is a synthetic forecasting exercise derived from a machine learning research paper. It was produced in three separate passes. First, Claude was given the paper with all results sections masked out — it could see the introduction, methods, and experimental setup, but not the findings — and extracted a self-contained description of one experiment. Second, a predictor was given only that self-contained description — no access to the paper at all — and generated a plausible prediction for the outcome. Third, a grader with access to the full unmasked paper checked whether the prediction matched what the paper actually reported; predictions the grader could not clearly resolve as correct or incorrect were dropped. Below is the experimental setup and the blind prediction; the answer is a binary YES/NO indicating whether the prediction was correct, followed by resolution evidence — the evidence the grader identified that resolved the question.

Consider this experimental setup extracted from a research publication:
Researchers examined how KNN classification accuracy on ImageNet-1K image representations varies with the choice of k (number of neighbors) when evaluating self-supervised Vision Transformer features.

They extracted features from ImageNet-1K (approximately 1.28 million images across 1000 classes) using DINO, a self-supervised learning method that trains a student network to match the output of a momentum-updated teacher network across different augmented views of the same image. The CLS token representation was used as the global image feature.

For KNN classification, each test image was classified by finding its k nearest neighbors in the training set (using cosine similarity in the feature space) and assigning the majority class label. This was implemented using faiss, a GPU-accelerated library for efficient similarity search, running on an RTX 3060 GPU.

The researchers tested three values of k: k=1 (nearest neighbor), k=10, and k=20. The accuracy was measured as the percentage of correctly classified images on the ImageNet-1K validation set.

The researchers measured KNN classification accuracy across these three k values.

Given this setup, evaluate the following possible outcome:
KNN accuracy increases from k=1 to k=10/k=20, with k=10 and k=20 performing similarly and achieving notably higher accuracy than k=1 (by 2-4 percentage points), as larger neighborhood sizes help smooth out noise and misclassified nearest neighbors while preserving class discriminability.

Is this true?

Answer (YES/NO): YES